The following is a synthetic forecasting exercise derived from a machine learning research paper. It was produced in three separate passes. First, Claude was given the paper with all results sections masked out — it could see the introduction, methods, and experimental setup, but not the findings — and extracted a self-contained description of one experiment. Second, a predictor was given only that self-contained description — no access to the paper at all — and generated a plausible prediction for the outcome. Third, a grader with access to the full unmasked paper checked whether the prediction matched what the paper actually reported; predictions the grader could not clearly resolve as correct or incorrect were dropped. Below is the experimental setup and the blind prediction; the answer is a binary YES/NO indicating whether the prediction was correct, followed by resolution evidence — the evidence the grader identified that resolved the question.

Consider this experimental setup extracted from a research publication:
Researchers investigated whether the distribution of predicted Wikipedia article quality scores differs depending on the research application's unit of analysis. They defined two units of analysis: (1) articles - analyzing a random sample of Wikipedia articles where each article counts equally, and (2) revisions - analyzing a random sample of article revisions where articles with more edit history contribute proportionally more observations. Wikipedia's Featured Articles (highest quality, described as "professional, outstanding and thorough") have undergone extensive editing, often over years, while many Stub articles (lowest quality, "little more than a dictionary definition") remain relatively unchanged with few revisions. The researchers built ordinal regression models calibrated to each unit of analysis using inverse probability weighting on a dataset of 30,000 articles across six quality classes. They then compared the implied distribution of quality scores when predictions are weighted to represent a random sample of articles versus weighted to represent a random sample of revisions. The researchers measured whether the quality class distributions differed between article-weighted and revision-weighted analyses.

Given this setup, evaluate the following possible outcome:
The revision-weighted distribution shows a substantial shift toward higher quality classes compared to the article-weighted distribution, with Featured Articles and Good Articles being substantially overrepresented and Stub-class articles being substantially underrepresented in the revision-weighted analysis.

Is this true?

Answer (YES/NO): YES